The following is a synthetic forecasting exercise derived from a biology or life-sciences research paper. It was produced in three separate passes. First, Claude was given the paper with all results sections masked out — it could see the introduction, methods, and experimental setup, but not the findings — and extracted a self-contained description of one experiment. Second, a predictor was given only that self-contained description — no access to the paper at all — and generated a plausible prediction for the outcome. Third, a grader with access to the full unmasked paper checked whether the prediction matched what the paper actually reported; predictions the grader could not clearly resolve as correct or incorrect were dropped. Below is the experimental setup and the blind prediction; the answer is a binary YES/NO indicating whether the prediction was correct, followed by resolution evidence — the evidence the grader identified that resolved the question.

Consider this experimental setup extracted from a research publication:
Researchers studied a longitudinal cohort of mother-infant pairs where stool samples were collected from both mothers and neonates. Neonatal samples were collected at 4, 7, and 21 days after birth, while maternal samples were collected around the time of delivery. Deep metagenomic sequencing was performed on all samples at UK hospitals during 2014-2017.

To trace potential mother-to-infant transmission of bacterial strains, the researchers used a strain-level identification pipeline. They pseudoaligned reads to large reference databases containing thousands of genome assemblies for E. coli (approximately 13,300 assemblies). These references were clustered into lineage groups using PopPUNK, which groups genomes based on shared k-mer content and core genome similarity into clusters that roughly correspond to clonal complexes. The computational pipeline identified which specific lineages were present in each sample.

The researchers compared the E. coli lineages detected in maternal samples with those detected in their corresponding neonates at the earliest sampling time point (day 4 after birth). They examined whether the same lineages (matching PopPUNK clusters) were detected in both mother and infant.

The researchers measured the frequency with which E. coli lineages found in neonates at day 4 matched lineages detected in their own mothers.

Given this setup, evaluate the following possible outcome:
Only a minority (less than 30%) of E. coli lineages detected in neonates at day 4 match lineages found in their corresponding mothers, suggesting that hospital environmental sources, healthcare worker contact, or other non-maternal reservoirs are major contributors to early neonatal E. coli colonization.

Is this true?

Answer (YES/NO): YES